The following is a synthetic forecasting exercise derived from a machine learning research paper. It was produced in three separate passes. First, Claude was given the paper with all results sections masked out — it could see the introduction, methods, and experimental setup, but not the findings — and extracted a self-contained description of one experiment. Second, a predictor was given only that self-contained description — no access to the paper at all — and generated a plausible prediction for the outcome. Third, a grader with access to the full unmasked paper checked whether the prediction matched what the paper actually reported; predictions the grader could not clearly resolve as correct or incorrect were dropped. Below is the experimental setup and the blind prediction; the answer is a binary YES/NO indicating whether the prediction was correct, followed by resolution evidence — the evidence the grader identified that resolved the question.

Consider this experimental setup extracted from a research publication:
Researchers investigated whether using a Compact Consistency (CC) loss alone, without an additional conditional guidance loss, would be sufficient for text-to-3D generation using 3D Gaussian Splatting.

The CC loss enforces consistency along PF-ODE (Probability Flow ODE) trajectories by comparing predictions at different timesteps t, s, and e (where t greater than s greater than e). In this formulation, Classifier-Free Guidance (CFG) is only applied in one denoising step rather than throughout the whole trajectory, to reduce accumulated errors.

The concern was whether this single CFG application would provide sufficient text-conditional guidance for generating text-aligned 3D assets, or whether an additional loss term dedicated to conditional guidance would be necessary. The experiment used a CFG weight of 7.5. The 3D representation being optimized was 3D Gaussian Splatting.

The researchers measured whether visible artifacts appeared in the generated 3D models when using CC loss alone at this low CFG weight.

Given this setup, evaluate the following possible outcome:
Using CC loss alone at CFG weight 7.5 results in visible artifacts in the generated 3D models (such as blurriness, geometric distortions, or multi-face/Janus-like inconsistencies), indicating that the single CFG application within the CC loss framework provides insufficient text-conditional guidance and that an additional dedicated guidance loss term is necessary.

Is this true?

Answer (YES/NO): YES